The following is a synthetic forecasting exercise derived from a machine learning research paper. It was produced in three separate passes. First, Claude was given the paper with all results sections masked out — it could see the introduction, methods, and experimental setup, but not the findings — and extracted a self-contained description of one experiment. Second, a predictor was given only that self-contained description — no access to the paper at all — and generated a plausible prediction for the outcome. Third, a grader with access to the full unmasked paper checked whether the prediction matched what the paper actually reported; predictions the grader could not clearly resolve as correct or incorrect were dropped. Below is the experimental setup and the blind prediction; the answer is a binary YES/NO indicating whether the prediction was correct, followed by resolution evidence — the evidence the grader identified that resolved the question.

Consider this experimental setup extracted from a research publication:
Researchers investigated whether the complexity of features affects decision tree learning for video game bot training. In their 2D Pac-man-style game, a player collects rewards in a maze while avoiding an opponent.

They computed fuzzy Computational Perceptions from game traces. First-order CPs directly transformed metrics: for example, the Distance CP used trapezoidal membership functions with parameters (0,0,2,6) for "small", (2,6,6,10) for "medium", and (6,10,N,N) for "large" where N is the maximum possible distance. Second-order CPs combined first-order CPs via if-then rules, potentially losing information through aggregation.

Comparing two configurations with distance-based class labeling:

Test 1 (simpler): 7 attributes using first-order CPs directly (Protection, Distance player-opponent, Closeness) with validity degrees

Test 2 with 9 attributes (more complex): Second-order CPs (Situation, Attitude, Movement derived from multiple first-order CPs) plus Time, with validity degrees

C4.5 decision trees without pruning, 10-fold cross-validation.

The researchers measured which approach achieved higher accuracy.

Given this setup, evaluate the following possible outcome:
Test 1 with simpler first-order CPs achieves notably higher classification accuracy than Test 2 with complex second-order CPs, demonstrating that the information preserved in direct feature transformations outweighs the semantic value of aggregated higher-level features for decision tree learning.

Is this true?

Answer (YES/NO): YES